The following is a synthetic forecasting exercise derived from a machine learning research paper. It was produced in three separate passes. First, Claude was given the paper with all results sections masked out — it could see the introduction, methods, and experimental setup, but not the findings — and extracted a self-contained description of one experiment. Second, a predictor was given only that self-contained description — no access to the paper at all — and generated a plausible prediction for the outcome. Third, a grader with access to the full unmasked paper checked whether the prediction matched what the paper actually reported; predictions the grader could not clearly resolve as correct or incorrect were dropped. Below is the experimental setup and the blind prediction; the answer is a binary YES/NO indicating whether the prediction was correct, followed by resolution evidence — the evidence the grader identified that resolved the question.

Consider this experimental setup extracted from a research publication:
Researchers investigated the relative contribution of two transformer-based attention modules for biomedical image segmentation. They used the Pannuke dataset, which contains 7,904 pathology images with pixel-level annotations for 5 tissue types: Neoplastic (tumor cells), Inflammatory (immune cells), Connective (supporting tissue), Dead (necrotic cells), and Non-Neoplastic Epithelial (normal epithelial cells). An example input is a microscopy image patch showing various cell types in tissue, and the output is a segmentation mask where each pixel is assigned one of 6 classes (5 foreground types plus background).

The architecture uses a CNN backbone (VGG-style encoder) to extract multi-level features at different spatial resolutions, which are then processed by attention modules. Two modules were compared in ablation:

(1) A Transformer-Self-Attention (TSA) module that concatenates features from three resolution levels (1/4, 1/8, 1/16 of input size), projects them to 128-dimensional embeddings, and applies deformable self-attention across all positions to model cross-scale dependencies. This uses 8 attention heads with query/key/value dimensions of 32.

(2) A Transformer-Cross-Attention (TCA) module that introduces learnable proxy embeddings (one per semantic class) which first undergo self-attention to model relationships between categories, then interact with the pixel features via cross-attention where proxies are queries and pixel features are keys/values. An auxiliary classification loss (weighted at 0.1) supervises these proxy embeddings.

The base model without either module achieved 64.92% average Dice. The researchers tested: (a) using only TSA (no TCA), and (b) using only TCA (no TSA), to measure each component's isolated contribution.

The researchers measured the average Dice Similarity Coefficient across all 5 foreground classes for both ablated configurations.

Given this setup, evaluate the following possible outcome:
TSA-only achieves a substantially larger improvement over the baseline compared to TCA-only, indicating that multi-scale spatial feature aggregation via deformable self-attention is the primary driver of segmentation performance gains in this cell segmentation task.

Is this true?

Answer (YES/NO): YES